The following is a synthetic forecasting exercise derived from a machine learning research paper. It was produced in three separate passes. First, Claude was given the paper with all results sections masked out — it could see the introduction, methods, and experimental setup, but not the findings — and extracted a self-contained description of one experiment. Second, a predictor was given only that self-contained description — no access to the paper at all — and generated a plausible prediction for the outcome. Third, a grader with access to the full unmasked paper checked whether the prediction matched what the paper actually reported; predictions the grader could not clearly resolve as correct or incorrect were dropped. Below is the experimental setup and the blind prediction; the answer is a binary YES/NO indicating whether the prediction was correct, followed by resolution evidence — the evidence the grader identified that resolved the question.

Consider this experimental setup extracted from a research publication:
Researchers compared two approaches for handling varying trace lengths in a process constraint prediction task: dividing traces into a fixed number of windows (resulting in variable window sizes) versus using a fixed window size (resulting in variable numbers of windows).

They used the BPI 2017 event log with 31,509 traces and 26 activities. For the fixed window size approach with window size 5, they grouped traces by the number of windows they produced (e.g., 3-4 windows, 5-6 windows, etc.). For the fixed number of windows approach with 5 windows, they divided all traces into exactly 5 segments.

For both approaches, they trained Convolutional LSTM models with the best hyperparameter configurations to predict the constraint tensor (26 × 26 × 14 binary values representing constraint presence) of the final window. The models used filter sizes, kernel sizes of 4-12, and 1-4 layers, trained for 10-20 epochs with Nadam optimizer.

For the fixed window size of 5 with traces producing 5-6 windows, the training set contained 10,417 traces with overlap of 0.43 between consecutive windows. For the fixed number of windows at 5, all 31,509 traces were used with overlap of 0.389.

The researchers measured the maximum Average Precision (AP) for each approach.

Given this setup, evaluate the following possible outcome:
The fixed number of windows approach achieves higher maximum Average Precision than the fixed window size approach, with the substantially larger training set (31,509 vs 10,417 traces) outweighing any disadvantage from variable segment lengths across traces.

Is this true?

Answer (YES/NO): NO